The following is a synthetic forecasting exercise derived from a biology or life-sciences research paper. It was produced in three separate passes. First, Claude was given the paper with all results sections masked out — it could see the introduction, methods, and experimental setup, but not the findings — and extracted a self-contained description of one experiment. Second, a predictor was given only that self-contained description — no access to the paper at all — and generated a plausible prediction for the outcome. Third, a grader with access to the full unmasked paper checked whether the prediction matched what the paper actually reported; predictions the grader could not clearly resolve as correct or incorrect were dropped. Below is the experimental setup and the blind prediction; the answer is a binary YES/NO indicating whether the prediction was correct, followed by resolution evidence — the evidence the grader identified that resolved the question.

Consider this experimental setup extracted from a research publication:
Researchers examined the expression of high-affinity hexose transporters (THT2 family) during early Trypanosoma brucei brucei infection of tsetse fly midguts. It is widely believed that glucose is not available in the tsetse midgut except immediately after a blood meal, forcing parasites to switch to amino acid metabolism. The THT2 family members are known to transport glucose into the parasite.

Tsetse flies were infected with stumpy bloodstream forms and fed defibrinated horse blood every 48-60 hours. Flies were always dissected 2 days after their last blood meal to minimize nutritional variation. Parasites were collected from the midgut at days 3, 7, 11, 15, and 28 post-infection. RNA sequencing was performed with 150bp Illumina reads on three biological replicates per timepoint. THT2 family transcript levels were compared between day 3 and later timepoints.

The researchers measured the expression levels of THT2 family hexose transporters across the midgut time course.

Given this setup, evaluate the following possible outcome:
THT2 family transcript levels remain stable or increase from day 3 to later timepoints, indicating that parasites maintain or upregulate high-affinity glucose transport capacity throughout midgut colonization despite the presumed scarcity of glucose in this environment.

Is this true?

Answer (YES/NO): NO